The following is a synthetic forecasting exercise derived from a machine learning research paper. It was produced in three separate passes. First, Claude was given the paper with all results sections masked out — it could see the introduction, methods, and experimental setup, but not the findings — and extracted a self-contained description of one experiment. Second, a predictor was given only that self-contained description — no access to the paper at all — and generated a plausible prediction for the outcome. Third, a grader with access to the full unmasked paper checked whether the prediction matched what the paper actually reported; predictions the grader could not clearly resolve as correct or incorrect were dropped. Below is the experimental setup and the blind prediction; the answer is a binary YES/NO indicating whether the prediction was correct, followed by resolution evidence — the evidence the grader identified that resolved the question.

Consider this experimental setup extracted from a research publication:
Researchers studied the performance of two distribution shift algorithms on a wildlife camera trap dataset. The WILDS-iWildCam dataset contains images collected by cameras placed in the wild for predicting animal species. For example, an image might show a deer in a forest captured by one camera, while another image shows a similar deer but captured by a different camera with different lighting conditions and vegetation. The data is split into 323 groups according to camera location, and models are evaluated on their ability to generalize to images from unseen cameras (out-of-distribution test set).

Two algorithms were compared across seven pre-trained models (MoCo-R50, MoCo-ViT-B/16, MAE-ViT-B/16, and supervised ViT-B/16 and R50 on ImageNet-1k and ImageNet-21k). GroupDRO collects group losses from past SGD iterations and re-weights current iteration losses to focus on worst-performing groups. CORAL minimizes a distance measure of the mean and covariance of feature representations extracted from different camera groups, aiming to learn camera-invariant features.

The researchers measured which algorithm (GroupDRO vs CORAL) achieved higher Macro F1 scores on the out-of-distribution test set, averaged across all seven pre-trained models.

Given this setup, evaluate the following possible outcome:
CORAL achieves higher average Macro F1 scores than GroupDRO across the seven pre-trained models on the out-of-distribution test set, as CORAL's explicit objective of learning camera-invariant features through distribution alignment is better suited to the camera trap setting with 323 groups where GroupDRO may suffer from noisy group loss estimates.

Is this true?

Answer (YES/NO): YES